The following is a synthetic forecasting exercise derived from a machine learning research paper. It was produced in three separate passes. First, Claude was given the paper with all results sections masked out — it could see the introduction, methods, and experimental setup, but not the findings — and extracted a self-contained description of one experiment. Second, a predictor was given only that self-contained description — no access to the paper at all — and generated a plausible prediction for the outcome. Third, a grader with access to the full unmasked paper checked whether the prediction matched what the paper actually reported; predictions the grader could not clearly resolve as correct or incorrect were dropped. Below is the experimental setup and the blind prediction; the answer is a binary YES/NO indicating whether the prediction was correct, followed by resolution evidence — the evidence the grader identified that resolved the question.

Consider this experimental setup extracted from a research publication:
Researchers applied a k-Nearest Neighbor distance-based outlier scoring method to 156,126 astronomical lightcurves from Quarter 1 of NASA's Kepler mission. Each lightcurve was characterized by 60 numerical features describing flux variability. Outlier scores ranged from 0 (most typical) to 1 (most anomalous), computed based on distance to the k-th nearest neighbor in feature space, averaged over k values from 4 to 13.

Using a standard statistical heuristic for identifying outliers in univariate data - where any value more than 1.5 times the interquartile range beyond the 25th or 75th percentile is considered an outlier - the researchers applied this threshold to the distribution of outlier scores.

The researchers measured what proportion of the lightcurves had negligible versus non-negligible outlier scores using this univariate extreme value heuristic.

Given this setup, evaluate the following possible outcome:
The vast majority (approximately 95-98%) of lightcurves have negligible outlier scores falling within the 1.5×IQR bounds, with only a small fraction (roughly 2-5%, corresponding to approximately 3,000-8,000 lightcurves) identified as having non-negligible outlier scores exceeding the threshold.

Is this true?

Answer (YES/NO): NO